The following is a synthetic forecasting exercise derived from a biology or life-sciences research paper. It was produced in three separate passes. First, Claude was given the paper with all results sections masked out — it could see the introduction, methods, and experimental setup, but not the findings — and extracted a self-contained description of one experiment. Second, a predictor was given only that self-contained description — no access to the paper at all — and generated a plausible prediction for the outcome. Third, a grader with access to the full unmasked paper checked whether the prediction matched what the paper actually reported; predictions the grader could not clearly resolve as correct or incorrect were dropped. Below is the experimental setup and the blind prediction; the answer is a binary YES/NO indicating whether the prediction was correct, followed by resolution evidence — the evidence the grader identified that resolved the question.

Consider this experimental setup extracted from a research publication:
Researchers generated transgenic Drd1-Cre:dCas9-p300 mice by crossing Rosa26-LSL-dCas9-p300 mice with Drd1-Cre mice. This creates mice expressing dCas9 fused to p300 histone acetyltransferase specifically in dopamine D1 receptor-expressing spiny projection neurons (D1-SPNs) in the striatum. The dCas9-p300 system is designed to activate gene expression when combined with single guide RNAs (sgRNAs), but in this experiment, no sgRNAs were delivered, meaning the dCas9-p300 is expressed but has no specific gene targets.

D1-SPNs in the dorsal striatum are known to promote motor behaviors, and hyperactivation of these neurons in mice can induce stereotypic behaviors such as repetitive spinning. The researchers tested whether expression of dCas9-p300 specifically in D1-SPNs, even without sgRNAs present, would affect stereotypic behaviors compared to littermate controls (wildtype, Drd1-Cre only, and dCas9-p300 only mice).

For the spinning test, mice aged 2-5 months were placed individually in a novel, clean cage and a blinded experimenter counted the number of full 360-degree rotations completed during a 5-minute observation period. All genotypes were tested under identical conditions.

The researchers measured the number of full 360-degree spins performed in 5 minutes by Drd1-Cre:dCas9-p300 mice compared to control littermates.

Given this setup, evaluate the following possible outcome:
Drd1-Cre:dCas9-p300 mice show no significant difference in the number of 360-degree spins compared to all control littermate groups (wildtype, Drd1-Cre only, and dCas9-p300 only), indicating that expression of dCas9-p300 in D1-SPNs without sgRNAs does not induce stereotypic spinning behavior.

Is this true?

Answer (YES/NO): NO